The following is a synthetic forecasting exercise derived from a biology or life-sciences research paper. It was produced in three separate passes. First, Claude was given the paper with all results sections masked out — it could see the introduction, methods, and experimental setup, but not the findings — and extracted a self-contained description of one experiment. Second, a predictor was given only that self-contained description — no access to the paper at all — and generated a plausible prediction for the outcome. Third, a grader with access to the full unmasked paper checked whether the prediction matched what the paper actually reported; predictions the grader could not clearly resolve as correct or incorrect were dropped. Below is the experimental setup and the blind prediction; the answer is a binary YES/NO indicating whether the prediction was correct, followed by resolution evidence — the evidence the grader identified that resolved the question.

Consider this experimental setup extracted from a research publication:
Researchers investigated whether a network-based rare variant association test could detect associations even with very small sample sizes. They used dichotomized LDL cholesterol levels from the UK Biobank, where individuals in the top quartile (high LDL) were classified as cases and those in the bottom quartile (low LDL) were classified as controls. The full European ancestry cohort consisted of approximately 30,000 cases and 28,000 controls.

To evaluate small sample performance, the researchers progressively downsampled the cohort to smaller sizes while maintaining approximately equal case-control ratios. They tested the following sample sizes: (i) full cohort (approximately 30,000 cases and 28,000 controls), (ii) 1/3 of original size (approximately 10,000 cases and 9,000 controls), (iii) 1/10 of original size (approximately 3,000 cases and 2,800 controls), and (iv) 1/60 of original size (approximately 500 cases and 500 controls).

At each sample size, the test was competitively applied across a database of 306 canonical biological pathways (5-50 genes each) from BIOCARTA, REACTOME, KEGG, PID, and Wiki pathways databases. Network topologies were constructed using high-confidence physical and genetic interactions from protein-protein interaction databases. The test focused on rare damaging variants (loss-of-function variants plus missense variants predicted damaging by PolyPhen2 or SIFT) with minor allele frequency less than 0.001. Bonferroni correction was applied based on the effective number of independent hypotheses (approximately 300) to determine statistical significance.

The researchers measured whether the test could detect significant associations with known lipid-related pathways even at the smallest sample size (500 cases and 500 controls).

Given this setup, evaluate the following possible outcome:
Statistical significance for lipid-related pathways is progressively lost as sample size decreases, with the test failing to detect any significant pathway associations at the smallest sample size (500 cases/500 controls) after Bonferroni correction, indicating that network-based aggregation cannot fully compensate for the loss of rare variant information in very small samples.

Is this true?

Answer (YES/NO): NO